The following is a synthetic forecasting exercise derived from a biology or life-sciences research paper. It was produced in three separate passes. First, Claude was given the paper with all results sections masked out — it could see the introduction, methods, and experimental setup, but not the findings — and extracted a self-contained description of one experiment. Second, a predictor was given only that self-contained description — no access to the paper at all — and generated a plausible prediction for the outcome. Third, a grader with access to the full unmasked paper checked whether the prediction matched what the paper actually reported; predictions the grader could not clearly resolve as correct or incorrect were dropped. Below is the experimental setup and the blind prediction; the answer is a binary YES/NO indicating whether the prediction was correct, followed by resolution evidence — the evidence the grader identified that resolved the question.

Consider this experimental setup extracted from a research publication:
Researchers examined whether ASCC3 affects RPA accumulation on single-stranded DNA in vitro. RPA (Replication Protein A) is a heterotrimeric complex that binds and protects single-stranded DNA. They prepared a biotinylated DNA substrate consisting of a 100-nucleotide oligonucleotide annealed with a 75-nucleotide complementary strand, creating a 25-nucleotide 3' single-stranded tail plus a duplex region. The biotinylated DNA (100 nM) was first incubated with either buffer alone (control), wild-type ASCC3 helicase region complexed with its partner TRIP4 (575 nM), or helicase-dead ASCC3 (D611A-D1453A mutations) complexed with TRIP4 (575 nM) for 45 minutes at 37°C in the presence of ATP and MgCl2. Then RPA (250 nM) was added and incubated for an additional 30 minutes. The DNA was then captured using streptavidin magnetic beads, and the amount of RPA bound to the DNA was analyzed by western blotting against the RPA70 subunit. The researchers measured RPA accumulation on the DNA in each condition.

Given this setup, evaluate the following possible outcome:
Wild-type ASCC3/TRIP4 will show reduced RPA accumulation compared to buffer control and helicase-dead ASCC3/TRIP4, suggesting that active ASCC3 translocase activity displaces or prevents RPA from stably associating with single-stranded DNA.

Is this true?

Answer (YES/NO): NO